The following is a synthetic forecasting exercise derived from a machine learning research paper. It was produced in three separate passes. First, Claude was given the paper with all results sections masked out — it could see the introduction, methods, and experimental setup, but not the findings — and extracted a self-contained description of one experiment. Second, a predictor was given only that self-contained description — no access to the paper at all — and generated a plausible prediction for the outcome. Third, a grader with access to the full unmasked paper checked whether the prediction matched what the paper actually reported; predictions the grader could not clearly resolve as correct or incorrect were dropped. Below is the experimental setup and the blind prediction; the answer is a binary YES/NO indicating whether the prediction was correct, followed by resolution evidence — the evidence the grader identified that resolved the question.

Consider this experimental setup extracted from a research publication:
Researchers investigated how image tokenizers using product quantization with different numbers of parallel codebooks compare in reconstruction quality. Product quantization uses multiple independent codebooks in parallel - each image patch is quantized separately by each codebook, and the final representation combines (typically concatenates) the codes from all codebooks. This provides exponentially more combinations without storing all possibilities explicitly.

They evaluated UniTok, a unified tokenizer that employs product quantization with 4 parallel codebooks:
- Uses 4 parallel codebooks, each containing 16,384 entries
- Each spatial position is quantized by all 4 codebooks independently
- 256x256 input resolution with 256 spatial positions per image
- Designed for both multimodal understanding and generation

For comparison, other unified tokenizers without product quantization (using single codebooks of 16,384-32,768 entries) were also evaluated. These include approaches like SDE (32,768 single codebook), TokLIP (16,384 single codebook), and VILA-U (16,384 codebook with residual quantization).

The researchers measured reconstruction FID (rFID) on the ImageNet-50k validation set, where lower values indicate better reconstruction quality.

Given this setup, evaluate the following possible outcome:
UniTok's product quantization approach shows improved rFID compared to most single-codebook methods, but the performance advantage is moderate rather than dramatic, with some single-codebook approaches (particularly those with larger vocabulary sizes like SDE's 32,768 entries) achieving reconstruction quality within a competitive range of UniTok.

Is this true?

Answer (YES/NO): NO